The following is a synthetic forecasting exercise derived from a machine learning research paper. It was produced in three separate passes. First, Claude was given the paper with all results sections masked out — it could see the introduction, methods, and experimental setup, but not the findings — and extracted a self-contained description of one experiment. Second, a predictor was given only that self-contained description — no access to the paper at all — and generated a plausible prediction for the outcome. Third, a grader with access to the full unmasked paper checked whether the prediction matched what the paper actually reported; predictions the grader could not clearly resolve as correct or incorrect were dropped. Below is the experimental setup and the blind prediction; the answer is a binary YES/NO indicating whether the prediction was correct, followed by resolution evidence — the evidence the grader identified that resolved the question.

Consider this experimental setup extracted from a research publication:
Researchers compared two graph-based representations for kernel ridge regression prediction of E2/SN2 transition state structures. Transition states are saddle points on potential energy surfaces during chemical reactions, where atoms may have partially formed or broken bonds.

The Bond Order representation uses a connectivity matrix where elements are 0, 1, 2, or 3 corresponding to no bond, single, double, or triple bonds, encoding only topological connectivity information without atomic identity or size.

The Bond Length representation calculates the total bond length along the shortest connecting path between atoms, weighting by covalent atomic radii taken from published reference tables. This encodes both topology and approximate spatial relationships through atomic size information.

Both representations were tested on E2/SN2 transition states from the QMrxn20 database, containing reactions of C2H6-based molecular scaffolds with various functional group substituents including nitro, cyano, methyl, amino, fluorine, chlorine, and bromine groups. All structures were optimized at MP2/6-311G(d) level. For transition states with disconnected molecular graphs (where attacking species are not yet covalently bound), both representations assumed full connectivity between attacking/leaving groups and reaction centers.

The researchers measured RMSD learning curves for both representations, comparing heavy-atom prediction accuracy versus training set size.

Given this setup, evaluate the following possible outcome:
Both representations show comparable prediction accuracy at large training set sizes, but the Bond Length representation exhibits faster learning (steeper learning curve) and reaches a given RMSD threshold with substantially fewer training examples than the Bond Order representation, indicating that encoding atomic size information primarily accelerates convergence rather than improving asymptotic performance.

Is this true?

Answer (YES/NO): NO